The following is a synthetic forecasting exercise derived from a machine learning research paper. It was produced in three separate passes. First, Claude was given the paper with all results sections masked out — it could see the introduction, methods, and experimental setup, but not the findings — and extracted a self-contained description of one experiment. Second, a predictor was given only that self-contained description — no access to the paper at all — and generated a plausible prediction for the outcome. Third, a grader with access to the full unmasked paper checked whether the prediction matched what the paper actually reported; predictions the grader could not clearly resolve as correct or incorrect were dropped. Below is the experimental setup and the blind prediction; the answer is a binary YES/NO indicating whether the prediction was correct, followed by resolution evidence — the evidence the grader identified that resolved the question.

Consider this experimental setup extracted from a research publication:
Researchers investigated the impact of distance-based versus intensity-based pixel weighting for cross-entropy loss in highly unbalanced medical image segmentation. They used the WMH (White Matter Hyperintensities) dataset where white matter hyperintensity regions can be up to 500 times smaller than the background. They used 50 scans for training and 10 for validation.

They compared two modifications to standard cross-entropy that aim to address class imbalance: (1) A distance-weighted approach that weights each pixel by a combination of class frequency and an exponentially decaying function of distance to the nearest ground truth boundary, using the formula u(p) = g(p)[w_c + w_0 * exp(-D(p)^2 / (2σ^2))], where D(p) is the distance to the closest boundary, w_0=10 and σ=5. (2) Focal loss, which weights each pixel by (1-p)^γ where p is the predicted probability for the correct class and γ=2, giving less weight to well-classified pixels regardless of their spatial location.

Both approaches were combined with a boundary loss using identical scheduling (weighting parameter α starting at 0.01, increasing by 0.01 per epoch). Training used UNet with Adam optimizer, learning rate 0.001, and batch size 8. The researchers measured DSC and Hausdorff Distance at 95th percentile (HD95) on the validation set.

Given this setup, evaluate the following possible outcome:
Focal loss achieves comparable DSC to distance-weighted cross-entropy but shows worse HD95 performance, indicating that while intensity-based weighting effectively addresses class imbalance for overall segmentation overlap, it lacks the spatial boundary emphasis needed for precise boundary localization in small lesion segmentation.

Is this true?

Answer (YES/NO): NO